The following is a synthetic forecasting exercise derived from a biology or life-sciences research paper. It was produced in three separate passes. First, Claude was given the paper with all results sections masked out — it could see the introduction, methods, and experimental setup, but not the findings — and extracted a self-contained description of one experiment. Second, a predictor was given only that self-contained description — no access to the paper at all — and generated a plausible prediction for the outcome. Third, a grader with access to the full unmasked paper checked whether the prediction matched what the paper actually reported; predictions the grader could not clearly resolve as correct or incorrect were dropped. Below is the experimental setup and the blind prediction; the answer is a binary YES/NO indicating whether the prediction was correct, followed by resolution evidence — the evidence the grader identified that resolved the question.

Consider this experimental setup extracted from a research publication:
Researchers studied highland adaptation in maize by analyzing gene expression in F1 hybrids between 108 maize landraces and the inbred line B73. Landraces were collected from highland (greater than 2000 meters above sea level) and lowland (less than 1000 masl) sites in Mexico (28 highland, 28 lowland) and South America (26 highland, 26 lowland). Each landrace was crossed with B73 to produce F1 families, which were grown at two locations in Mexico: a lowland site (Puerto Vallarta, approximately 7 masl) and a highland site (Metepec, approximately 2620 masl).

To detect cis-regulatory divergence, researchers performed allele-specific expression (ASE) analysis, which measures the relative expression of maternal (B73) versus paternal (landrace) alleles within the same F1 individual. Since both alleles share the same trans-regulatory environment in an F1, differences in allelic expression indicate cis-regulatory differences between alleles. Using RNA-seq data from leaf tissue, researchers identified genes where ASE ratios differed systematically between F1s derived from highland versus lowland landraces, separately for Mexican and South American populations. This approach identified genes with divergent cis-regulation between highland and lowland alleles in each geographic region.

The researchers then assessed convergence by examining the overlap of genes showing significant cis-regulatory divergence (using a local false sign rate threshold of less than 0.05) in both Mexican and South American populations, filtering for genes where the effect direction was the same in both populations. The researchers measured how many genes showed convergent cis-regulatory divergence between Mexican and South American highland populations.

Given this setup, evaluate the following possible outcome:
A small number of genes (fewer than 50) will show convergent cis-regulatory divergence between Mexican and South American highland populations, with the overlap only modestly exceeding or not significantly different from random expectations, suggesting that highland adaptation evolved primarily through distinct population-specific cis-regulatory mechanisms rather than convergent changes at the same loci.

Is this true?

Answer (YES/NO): NO